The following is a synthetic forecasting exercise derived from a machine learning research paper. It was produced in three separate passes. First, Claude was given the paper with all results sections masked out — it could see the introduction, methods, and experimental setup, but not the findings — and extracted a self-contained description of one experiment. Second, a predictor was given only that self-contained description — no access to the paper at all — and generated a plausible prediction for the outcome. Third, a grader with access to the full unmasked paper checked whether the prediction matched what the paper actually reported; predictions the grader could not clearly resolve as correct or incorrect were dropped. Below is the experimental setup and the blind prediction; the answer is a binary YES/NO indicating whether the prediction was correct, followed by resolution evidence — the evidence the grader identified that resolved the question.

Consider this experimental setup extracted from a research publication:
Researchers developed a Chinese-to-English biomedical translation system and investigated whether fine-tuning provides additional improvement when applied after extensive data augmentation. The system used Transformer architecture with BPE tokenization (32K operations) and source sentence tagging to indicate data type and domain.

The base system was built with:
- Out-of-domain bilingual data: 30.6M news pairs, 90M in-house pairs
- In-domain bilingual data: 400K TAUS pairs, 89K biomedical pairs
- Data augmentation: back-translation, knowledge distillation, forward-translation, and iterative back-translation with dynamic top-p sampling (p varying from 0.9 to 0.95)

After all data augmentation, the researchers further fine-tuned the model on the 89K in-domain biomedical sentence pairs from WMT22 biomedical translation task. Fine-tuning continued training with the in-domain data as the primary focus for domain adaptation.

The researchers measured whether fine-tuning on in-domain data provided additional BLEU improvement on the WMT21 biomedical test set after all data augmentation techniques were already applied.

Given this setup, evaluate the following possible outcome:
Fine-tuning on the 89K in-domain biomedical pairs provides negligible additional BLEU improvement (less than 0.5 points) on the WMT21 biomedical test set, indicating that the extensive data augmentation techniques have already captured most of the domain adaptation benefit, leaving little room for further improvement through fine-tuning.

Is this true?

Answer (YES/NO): YES